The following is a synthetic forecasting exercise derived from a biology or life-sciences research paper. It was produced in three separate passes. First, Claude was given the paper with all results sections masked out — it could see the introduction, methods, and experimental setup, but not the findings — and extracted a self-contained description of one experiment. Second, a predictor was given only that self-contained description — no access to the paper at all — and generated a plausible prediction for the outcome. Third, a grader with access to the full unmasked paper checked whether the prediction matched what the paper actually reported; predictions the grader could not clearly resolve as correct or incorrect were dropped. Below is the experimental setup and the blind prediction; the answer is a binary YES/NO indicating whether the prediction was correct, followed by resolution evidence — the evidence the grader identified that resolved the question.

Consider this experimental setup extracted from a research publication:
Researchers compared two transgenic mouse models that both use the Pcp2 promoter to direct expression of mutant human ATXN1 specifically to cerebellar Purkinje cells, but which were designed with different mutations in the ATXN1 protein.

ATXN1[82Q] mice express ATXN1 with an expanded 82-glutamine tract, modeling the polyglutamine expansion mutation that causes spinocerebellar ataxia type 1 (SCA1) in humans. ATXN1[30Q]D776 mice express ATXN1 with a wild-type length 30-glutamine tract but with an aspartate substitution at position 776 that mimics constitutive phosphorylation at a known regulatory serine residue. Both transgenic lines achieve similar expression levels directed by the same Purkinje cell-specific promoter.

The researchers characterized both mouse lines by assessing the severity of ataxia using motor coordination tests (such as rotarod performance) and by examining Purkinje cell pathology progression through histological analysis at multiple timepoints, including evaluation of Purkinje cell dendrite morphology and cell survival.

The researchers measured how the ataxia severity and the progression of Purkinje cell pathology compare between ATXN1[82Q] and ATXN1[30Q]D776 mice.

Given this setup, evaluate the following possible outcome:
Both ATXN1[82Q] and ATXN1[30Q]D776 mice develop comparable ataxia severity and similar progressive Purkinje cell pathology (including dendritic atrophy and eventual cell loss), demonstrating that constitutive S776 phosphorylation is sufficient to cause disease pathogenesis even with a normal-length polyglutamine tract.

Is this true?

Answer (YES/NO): NO